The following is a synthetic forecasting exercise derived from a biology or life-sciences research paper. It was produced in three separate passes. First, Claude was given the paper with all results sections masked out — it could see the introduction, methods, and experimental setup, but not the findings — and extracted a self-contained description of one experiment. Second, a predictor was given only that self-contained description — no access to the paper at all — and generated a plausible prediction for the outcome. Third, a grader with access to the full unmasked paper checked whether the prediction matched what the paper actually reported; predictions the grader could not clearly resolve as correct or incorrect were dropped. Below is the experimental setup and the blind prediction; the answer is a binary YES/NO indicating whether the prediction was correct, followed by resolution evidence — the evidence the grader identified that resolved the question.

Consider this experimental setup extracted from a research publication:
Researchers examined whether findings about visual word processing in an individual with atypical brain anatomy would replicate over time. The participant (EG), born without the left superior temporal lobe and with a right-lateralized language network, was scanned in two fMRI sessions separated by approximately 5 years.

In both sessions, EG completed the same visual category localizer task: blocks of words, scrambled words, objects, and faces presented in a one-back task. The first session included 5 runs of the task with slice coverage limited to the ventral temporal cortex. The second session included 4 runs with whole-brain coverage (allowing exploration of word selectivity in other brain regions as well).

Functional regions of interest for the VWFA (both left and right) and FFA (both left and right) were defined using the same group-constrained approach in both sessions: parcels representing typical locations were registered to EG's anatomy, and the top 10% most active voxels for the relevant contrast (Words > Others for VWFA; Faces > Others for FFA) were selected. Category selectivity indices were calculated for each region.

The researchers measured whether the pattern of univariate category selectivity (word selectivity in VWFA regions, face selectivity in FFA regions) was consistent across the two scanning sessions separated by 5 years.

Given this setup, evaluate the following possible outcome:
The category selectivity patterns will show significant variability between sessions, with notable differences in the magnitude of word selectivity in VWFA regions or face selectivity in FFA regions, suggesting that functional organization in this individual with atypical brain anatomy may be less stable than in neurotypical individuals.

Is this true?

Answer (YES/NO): NO